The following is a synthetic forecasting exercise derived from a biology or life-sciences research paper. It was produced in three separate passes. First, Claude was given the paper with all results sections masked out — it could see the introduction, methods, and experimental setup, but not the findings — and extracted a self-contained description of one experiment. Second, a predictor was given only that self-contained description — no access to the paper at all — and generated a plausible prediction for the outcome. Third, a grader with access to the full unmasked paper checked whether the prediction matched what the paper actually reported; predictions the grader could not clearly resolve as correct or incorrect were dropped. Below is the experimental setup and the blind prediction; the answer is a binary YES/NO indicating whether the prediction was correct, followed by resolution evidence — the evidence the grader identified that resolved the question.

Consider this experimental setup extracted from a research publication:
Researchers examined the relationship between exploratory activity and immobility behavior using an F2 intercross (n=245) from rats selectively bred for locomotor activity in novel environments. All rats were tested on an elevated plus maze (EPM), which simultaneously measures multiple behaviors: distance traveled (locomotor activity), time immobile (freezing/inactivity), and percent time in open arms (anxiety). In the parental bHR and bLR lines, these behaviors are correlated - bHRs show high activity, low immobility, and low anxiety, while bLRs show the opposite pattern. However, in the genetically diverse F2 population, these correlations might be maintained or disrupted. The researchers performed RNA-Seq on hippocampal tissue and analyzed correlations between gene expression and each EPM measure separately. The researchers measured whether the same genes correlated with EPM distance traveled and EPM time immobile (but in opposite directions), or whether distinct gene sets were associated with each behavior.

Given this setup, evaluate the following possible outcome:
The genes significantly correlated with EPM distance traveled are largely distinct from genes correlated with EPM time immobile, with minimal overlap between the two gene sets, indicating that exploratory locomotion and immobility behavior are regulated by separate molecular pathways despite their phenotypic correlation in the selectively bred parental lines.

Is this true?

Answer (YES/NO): NO